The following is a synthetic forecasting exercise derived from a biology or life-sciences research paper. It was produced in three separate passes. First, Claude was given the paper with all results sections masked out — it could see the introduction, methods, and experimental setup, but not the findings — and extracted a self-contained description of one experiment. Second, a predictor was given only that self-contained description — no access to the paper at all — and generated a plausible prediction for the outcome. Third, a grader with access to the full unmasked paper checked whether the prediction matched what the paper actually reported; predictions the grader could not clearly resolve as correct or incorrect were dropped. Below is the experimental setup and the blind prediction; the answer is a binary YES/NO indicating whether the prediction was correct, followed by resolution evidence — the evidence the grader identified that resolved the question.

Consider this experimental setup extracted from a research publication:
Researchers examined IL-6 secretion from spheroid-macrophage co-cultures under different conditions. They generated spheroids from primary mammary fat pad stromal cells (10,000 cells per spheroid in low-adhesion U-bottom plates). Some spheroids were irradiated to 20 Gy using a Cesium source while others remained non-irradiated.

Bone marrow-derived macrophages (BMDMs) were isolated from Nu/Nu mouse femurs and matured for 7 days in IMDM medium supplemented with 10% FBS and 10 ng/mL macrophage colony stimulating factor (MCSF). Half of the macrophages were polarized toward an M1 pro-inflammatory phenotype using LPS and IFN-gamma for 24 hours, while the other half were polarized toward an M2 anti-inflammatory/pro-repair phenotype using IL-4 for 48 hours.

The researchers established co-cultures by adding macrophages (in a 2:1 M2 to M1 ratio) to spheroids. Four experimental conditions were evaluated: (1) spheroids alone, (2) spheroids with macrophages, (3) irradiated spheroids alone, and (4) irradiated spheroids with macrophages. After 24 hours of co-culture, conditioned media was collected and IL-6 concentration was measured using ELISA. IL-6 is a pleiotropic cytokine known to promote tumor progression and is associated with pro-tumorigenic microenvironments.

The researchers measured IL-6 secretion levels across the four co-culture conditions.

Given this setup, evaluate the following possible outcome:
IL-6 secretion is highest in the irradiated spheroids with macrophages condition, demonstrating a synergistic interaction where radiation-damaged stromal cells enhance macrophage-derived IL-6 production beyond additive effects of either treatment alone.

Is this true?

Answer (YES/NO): YES